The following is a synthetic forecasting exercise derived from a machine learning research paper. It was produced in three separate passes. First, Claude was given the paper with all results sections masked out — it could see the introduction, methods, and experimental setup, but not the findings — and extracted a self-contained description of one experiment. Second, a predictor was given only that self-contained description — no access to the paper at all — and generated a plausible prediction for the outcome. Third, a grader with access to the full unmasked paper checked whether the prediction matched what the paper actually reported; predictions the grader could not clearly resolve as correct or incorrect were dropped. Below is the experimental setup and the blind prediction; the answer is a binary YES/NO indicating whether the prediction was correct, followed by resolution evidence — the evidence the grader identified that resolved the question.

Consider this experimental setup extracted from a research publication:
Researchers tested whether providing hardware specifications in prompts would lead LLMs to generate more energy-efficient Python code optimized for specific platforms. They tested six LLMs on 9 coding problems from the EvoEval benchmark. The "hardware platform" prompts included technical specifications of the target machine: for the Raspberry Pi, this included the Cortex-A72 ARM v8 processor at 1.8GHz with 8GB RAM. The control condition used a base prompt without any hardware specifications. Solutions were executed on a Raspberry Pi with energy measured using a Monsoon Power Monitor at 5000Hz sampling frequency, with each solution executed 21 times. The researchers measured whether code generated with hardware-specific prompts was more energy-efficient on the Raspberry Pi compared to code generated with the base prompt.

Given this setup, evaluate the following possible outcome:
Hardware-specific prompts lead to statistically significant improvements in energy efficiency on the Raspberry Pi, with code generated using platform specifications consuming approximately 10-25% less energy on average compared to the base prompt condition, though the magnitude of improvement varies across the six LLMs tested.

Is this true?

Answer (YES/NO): NO